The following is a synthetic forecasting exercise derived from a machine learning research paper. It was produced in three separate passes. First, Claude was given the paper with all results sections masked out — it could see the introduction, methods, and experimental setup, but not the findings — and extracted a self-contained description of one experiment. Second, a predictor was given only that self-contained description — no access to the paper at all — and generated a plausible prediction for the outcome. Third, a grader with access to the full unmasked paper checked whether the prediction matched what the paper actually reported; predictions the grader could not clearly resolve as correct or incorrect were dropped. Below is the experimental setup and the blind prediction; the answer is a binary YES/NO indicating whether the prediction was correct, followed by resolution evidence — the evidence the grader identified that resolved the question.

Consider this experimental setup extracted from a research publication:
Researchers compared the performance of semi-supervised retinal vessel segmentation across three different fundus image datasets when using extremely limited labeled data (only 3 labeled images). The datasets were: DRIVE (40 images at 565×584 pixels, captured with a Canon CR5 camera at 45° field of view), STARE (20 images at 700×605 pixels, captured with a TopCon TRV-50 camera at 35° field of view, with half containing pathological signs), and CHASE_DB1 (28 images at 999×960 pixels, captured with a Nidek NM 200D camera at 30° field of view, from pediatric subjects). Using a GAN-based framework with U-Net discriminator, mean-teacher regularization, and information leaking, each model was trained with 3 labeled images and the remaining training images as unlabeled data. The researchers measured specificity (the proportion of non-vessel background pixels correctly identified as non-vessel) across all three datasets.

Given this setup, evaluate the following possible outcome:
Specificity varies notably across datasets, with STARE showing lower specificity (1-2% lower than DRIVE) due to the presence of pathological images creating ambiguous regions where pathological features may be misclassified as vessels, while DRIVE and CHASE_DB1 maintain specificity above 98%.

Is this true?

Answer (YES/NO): NO